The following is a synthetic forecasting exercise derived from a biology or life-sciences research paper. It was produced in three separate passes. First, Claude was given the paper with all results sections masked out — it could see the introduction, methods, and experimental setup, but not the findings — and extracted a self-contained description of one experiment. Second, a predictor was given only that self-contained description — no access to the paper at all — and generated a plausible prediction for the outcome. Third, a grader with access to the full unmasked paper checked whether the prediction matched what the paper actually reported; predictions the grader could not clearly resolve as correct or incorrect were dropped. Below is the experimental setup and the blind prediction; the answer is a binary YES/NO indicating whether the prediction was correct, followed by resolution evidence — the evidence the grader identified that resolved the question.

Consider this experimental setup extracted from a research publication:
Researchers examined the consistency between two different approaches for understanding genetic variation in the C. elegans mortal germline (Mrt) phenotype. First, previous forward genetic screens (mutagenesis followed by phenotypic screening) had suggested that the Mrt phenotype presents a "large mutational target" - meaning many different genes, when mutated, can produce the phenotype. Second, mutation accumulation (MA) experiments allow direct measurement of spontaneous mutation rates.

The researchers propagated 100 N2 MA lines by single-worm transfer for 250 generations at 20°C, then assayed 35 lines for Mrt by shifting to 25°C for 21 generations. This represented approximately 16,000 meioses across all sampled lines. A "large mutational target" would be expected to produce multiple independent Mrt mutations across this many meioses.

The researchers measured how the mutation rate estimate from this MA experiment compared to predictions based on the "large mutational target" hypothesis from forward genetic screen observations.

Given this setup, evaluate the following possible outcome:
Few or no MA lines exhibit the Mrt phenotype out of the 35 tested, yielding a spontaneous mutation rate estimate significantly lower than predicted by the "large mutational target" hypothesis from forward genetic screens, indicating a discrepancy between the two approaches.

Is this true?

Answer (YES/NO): NO